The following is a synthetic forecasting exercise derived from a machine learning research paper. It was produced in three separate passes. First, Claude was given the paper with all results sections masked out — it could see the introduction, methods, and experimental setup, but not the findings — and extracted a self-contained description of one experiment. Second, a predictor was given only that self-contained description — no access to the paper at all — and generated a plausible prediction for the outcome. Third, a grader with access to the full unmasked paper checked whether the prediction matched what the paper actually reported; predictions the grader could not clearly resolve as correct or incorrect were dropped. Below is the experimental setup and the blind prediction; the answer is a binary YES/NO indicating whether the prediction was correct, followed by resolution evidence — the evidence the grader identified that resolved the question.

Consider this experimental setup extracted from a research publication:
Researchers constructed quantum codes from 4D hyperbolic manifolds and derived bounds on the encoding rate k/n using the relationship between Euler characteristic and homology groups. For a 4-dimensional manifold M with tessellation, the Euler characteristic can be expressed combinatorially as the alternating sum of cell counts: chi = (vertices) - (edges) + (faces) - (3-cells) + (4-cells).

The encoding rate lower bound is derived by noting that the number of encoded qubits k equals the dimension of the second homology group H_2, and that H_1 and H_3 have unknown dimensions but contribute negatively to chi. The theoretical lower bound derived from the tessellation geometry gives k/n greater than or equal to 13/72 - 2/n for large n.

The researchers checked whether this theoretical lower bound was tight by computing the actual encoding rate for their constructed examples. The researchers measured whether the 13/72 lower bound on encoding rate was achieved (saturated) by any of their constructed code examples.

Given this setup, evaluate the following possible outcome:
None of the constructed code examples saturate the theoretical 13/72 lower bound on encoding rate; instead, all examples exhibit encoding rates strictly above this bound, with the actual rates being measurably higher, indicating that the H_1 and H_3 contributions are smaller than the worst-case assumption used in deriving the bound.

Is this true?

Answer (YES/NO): NO